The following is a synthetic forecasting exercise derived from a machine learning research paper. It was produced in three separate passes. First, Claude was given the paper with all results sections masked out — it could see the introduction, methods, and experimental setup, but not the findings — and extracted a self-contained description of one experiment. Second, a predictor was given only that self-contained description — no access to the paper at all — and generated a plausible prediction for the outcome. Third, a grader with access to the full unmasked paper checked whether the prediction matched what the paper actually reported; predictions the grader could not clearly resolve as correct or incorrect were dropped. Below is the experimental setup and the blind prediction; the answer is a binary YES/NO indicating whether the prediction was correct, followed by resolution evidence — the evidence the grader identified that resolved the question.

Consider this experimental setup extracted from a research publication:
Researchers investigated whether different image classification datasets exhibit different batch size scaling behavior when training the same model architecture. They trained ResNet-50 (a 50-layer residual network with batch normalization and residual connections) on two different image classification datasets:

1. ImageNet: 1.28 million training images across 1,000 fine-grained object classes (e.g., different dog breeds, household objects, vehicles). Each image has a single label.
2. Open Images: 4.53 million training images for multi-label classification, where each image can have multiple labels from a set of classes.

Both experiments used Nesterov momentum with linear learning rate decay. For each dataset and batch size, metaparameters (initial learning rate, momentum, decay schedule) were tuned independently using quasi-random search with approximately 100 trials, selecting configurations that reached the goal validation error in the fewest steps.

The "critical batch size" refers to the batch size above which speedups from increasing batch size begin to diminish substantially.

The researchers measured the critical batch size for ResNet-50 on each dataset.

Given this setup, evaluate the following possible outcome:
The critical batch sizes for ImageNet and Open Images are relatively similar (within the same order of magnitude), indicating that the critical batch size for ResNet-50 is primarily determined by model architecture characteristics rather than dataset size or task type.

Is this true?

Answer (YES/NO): YES